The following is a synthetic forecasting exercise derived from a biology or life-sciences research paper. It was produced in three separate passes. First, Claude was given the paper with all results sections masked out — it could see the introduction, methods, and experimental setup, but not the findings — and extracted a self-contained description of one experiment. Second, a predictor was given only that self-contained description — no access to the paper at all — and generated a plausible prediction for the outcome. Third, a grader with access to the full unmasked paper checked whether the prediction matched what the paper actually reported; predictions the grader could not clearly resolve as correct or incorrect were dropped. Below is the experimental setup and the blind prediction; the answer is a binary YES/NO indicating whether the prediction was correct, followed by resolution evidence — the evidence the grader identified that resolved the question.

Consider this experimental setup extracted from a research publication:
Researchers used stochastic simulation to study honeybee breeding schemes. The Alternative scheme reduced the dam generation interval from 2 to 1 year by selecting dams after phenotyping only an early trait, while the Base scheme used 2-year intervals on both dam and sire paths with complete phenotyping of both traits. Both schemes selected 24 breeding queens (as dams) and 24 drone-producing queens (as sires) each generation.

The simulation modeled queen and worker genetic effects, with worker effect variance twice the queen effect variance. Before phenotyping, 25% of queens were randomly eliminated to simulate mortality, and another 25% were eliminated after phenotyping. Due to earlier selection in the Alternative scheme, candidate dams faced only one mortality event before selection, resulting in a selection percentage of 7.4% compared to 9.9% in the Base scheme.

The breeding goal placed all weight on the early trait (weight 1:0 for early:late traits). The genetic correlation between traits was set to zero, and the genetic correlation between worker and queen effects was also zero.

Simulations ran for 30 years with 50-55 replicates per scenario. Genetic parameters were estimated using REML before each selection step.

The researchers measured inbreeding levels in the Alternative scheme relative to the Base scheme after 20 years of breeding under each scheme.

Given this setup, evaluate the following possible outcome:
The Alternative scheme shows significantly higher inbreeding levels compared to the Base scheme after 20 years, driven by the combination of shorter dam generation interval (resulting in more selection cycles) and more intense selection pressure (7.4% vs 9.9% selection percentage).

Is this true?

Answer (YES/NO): NO